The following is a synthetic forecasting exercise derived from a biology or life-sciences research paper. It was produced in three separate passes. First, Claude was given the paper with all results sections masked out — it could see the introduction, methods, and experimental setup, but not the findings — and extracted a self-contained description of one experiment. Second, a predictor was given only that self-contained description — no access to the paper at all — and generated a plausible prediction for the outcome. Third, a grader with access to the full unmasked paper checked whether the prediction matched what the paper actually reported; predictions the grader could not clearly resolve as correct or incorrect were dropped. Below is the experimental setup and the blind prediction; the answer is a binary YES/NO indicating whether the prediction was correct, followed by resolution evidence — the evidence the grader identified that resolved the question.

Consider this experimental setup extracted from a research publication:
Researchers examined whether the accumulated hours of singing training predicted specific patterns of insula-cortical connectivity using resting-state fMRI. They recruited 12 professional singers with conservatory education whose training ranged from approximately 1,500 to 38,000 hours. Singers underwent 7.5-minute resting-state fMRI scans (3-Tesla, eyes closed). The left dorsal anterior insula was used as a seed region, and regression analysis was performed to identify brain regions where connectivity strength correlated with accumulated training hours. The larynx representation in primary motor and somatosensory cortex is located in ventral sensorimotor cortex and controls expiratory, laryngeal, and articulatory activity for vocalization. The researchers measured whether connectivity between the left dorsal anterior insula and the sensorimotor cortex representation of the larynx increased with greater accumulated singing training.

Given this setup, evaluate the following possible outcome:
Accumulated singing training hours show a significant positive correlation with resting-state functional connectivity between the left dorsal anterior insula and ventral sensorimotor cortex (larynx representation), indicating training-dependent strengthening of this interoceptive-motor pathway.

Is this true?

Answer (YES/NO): YES